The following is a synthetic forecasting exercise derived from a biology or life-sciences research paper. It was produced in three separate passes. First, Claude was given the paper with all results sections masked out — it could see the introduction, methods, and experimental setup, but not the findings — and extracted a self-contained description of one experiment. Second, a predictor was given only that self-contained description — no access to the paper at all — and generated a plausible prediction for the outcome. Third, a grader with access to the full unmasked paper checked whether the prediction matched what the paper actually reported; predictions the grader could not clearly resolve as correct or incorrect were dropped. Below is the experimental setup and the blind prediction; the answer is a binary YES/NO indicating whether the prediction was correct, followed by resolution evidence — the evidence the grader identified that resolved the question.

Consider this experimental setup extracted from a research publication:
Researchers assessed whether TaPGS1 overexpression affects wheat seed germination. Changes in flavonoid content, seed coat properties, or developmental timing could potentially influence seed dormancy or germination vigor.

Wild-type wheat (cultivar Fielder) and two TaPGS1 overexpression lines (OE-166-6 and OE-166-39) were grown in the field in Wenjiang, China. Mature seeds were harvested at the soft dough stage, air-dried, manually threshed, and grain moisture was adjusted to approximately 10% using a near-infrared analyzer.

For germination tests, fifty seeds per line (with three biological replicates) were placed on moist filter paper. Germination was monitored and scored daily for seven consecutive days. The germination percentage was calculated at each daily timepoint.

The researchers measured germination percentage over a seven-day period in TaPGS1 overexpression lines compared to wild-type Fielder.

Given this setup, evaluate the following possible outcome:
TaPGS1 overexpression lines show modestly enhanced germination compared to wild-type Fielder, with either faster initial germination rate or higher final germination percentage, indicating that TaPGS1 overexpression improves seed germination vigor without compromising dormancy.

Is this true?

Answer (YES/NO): NO